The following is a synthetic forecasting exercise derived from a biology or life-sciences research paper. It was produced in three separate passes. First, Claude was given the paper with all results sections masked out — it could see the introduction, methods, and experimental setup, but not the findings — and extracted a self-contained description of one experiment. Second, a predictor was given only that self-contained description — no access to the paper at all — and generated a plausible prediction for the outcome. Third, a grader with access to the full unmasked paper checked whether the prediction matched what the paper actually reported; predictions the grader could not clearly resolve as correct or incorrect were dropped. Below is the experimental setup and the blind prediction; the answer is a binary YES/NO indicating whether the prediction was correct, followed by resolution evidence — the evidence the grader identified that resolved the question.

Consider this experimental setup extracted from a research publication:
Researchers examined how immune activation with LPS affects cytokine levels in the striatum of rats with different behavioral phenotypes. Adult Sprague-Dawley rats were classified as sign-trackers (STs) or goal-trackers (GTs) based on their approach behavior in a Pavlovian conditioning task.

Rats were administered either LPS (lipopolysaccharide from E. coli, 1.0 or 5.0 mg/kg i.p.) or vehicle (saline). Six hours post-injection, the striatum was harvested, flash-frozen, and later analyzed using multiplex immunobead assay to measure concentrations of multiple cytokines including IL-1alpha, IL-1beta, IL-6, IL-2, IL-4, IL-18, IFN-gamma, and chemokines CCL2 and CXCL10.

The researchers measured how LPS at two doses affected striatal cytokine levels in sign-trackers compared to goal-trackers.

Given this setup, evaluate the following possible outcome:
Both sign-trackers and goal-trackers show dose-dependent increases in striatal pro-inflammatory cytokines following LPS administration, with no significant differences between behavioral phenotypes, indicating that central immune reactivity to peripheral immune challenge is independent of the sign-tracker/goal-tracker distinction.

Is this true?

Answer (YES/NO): NO